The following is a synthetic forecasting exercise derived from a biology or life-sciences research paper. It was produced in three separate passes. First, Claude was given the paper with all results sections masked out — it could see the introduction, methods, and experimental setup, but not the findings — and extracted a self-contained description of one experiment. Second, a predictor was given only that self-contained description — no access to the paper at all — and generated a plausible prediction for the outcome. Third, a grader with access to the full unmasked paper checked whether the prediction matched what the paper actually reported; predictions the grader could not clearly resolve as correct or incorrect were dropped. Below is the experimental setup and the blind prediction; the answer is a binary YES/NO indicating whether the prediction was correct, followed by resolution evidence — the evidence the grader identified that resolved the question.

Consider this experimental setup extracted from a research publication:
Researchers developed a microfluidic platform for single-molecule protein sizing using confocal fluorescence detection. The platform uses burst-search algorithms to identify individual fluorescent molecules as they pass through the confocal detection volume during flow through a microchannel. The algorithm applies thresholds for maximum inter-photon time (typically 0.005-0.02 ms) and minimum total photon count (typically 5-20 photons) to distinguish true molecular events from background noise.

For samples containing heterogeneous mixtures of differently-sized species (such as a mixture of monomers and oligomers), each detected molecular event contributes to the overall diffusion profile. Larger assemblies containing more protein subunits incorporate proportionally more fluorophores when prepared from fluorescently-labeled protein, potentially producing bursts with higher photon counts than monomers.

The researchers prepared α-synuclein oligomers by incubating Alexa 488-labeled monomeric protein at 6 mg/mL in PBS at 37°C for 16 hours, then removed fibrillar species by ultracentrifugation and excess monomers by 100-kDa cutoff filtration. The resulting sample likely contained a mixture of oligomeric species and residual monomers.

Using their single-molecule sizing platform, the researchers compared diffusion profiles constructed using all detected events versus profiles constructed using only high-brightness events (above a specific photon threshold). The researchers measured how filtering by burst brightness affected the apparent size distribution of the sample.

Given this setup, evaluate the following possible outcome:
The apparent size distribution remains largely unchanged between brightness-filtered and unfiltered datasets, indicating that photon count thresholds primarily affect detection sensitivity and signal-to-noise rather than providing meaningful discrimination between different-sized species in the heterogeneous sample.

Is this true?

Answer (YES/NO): NO